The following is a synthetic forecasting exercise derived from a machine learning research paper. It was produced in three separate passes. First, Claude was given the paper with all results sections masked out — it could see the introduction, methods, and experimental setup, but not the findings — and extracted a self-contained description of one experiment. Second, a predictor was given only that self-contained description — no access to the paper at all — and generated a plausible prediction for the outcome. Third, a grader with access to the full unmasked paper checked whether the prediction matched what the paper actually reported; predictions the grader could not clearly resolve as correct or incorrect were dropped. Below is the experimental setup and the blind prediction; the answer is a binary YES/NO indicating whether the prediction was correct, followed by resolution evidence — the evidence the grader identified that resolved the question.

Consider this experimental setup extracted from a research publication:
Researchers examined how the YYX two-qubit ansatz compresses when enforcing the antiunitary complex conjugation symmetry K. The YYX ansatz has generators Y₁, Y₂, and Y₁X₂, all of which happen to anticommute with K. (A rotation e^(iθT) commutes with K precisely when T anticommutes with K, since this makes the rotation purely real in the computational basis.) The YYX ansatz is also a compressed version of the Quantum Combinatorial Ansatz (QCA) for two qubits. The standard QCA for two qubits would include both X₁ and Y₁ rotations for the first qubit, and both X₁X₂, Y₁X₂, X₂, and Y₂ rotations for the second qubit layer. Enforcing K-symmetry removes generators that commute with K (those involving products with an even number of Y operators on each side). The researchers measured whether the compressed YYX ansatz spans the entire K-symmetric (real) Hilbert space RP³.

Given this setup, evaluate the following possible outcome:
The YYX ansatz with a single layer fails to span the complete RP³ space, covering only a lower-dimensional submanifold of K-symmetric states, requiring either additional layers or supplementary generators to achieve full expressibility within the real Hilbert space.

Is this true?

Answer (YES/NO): NO